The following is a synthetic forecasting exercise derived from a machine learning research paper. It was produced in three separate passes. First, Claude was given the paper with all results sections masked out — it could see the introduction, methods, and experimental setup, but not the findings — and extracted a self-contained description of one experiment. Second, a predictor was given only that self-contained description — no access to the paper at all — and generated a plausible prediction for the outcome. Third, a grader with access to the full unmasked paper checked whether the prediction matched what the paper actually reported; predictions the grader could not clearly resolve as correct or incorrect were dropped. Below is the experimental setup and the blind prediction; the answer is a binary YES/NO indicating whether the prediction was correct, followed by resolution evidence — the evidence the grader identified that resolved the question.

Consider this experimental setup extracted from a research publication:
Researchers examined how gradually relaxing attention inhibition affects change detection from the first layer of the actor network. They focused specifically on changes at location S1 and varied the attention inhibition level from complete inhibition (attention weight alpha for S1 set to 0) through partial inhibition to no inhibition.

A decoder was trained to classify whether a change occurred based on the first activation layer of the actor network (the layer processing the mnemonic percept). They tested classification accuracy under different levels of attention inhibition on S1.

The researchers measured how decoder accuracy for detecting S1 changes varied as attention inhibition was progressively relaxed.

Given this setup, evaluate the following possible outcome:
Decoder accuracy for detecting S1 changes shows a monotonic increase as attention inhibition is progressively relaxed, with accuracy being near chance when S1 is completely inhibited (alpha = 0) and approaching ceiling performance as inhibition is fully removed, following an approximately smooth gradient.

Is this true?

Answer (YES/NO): YES